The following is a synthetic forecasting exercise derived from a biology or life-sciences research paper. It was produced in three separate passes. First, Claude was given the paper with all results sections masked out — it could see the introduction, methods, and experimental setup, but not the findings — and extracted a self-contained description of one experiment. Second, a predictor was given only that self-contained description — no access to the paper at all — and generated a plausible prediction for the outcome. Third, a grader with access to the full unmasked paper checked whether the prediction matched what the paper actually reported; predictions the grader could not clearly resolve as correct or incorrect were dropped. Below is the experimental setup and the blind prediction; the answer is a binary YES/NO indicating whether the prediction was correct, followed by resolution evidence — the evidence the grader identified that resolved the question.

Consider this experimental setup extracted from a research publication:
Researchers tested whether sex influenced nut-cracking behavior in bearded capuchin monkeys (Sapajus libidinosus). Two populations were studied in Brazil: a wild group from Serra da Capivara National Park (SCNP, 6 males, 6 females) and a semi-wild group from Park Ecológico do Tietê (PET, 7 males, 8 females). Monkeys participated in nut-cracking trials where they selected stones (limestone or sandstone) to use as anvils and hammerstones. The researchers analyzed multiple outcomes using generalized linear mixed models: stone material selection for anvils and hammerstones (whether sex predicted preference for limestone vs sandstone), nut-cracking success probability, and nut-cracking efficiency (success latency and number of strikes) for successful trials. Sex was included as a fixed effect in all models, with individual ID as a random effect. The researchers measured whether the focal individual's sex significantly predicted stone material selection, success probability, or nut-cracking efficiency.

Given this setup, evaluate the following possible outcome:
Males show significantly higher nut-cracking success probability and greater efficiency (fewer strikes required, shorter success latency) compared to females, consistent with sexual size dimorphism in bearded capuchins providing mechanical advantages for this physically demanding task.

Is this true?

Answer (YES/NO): NO